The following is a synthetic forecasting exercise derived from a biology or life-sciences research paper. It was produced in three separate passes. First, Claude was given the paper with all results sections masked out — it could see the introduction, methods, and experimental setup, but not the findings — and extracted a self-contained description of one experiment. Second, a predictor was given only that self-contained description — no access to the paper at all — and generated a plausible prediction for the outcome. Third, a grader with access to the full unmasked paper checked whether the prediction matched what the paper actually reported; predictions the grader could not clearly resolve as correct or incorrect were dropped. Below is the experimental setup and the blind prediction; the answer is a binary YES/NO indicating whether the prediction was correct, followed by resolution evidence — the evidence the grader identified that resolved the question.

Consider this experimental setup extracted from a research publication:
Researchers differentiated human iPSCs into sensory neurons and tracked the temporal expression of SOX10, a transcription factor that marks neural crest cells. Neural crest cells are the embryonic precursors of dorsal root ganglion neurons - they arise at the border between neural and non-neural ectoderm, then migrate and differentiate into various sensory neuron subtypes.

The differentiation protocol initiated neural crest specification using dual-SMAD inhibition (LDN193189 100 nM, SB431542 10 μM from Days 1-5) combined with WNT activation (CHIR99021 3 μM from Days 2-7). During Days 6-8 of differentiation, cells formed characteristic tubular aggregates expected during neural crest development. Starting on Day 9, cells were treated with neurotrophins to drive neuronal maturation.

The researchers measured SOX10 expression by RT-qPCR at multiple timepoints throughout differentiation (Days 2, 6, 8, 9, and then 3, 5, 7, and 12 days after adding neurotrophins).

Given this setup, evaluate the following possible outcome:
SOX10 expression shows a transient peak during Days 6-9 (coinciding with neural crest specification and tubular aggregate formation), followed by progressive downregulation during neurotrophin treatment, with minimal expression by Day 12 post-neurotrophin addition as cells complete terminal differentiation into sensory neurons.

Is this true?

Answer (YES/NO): NO